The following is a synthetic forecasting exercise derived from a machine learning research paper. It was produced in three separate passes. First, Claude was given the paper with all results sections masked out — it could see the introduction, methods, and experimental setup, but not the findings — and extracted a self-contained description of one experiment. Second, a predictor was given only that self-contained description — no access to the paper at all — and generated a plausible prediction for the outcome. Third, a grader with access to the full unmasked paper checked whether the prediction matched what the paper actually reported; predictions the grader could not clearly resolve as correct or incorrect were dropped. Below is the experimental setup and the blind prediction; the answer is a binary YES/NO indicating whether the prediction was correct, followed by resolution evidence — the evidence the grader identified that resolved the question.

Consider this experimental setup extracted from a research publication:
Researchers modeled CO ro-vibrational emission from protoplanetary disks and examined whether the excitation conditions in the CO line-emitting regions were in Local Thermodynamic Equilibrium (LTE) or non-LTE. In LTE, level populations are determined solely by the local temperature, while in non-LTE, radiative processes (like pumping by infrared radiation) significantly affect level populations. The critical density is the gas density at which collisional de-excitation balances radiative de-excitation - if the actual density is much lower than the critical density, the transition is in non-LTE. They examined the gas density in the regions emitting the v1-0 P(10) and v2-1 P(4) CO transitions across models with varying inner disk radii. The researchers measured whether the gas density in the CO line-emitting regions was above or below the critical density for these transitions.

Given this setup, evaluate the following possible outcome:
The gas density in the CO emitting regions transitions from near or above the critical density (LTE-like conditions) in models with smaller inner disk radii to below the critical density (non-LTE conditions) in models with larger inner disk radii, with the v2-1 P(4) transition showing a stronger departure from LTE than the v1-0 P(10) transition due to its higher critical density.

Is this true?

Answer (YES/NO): NO